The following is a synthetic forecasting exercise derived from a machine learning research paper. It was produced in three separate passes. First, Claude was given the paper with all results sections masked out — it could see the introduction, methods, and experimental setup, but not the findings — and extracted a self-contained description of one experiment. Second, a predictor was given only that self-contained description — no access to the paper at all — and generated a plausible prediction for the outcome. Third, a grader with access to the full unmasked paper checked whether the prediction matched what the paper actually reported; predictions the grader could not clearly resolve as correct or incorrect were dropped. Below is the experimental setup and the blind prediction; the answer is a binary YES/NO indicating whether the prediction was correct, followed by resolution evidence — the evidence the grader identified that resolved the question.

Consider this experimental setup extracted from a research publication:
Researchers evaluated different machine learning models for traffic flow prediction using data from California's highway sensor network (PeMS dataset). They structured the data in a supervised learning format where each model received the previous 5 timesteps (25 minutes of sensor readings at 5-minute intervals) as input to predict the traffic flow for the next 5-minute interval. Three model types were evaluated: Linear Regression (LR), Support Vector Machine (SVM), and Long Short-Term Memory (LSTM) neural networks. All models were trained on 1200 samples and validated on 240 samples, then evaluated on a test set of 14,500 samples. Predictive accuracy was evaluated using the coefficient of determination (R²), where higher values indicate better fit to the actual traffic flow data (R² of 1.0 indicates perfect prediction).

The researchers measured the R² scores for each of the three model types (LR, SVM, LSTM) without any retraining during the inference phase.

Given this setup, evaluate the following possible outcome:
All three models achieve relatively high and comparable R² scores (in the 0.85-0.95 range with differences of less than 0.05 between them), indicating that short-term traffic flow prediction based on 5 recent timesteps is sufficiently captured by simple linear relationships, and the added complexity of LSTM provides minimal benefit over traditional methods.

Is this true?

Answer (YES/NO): NO